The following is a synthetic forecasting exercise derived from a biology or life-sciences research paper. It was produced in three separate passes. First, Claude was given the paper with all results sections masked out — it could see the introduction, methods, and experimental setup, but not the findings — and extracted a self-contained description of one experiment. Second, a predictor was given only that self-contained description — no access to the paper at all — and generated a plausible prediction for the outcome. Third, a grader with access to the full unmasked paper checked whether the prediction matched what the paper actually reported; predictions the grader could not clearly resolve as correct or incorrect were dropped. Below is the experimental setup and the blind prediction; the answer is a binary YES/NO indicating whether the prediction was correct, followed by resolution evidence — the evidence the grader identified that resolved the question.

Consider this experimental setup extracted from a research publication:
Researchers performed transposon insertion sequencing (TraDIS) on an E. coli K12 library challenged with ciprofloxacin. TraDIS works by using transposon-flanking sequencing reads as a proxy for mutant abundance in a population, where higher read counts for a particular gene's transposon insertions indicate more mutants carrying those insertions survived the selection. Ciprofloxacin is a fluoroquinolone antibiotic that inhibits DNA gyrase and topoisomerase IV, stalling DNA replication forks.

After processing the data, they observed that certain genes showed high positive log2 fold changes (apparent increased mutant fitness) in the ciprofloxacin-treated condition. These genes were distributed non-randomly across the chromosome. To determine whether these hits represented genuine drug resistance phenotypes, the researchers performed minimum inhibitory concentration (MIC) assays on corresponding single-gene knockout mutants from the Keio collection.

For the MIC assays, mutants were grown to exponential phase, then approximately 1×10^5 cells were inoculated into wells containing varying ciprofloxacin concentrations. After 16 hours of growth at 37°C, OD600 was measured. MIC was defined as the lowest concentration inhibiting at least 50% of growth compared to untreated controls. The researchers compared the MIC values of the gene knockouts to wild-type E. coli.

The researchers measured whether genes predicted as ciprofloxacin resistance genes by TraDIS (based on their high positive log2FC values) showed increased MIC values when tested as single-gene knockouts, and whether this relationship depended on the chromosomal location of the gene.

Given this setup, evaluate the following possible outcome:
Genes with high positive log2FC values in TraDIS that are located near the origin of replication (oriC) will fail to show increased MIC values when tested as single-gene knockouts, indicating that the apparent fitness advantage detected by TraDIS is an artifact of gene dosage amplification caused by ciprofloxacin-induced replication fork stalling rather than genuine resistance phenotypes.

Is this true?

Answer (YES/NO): YES